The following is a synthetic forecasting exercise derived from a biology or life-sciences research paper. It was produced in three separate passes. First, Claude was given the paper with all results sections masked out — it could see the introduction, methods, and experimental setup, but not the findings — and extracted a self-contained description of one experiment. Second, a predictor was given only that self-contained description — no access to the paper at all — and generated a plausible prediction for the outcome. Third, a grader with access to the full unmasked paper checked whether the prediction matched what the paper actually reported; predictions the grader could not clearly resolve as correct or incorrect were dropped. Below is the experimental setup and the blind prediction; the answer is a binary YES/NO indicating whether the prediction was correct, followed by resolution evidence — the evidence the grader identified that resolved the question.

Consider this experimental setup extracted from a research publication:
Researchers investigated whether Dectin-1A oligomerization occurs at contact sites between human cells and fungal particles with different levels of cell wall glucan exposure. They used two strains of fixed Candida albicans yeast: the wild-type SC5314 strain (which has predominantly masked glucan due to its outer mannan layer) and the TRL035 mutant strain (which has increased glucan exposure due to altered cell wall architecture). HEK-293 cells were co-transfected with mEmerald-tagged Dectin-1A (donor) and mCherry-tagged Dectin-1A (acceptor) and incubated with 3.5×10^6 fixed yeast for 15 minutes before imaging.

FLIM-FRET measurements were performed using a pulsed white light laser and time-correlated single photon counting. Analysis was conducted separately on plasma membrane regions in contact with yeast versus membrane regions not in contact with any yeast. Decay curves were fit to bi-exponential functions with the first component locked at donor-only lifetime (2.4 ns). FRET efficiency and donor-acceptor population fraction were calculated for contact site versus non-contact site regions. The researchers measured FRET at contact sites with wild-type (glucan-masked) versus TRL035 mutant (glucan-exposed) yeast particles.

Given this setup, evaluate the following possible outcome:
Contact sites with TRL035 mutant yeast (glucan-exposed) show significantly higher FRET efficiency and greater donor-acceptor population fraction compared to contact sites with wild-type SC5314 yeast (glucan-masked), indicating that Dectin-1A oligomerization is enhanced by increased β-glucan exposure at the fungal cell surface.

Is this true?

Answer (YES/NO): NO